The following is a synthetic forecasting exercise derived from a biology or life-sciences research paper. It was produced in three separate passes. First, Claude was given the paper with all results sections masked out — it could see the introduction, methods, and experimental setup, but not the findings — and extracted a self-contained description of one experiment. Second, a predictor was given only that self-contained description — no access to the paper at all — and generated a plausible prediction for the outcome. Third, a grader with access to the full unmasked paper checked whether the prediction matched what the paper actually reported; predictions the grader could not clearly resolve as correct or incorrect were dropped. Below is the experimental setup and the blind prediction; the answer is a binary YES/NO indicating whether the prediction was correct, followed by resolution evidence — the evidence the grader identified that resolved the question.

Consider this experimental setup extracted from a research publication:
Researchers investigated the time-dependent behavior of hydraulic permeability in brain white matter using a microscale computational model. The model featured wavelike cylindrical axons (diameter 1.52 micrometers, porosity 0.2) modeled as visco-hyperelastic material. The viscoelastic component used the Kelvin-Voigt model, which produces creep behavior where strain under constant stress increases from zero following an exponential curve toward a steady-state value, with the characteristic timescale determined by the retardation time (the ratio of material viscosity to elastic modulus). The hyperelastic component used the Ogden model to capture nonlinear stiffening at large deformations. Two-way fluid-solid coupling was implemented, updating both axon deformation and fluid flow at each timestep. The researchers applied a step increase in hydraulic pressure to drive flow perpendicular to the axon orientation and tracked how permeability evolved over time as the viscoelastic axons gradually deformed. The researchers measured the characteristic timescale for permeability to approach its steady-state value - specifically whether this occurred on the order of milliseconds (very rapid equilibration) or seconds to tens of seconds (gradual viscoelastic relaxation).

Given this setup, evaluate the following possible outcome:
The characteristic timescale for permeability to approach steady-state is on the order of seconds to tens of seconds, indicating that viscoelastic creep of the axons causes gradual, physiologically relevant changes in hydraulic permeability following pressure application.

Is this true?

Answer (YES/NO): YES